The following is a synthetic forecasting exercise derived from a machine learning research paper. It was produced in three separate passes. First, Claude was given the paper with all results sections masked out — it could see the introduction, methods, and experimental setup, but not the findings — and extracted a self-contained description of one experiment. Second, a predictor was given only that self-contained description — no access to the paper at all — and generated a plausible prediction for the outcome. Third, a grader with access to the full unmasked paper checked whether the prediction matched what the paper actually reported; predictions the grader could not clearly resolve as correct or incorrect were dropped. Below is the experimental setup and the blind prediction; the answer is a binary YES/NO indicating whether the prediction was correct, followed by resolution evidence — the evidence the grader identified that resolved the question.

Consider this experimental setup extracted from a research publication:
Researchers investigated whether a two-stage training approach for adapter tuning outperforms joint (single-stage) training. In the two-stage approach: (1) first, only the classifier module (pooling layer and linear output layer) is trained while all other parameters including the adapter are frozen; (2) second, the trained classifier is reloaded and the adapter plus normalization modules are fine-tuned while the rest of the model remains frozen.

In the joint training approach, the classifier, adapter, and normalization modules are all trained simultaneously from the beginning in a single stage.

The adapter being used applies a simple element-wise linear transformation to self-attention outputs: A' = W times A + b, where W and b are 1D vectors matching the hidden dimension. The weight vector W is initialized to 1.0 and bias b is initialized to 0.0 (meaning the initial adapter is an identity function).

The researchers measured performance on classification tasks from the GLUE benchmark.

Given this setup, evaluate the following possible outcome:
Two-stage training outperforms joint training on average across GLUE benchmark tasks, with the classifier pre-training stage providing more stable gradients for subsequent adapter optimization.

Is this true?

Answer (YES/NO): NO